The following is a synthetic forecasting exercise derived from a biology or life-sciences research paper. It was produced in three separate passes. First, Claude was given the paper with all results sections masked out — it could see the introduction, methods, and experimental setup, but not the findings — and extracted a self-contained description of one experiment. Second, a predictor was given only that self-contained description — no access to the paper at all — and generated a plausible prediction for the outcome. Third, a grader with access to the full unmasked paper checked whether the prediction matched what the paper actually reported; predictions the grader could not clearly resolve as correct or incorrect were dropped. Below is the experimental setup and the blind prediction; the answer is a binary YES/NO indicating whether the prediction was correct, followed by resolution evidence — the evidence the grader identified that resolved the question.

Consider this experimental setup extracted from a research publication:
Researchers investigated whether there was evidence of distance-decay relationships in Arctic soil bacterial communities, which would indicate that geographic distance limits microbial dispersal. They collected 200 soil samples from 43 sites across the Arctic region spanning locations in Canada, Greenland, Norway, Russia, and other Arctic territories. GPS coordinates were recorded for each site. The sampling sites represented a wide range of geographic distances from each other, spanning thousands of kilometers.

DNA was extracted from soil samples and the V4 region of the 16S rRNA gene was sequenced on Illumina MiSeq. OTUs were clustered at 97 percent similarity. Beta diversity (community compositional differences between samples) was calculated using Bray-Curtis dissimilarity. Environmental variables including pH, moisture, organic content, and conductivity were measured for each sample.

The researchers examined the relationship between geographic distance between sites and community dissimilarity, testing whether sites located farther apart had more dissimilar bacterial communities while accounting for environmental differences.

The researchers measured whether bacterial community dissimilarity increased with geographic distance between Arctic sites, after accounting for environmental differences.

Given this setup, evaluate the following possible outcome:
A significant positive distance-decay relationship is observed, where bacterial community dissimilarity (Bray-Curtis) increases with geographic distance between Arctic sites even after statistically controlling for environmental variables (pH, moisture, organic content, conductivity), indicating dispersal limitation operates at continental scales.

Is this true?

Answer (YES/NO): NO